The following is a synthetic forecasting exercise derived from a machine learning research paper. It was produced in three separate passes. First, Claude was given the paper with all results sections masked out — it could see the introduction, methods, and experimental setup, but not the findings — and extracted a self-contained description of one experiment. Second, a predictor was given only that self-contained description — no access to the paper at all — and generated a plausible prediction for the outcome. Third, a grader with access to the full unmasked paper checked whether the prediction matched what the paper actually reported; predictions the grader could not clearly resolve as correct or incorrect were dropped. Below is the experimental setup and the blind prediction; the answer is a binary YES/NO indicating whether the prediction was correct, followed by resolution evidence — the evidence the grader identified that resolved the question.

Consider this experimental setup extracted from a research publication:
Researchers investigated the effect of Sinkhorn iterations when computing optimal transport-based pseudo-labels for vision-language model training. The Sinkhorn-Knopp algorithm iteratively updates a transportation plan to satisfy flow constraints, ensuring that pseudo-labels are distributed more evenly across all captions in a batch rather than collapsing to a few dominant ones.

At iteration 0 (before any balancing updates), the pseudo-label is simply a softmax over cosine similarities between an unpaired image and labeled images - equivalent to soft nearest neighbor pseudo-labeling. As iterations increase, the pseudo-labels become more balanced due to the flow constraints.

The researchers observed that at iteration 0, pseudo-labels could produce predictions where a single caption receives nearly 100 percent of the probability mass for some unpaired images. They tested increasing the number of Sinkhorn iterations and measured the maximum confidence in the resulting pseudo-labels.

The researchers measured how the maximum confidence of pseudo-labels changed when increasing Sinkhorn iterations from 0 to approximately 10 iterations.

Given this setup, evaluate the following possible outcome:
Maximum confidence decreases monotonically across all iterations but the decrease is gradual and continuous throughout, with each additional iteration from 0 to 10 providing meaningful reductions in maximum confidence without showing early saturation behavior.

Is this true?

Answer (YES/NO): NO